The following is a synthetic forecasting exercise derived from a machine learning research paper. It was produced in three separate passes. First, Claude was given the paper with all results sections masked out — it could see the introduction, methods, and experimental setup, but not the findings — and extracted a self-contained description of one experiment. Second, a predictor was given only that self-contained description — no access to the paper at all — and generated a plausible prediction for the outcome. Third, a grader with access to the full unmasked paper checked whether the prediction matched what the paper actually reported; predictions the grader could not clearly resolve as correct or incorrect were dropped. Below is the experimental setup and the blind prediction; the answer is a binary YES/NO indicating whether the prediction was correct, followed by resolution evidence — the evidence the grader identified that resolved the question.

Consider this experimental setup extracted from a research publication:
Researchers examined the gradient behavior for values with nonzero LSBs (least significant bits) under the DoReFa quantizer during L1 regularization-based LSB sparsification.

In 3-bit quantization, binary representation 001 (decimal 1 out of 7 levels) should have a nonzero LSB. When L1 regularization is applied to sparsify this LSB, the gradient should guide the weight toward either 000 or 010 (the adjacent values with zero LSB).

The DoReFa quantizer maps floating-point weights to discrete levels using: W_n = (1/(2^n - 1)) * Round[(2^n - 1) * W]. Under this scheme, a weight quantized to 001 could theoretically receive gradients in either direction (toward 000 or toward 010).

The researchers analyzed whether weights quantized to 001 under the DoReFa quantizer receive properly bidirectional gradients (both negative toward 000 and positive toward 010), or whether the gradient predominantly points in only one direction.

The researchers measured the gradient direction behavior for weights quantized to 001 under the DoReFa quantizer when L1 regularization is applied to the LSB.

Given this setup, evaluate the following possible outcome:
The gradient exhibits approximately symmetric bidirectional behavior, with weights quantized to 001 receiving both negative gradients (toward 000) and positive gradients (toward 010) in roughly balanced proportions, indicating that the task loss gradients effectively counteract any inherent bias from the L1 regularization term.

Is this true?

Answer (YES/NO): NO